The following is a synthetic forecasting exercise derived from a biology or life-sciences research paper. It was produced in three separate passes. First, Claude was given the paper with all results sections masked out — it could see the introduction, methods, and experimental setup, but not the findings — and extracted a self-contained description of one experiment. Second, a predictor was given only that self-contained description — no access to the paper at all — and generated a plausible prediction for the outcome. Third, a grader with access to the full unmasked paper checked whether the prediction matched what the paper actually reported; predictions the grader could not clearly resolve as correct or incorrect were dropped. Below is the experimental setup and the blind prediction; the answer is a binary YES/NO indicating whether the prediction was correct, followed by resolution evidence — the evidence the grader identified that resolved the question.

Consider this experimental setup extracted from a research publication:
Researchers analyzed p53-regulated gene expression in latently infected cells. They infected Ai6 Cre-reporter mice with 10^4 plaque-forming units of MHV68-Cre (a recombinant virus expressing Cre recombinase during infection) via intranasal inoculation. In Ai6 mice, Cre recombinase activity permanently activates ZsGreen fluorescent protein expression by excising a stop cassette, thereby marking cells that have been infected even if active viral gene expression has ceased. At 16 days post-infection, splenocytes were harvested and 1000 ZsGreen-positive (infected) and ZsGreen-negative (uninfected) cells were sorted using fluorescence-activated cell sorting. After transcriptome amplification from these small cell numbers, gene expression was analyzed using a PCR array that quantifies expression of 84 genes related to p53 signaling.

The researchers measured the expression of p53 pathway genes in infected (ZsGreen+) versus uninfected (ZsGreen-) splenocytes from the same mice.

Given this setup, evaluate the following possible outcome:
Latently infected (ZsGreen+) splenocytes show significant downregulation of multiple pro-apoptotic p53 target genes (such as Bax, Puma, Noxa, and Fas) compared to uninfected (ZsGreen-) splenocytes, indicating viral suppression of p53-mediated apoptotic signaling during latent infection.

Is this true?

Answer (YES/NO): NO